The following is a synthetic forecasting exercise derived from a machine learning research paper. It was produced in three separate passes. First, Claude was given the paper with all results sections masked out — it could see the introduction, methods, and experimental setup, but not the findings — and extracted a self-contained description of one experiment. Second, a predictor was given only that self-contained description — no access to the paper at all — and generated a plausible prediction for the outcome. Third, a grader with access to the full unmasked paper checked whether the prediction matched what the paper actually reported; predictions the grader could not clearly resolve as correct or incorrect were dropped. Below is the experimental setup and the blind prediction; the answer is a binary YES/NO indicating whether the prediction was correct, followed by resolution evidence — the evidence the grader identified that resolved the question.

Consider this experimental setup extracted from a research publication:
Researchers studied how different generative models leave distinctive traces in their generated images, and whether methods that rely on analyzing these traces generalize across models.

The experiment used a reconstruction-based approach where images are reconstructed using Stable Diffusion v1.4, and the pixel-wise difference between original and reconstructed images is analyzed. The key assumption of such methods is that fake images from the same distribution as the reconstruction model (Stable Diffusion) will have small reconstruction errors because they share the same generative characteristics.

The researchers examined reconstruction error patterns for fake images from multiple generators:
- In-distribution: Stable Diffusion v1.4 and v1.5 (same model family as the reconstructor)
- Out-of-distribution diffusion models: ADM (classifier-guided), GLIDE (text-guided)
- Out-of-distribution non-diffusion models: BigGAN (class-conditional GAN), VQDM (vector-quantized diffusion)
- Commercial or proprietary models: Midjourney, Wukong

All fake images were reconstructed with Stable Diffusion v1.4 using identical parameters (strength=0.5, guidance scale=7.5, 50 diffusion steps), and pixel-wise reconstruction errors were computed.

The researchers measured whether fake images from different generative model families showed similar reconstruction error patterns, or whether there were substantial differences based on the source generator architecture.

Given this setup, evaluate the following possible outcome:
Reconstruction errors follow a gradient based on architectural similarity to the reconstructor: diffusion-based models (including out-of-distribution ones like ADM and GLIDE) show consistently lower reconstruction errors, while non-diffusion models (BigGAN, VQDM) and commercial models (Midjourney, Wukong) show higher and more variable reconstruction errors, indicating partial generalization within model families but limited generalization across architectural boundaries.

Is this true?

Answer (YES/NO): NO